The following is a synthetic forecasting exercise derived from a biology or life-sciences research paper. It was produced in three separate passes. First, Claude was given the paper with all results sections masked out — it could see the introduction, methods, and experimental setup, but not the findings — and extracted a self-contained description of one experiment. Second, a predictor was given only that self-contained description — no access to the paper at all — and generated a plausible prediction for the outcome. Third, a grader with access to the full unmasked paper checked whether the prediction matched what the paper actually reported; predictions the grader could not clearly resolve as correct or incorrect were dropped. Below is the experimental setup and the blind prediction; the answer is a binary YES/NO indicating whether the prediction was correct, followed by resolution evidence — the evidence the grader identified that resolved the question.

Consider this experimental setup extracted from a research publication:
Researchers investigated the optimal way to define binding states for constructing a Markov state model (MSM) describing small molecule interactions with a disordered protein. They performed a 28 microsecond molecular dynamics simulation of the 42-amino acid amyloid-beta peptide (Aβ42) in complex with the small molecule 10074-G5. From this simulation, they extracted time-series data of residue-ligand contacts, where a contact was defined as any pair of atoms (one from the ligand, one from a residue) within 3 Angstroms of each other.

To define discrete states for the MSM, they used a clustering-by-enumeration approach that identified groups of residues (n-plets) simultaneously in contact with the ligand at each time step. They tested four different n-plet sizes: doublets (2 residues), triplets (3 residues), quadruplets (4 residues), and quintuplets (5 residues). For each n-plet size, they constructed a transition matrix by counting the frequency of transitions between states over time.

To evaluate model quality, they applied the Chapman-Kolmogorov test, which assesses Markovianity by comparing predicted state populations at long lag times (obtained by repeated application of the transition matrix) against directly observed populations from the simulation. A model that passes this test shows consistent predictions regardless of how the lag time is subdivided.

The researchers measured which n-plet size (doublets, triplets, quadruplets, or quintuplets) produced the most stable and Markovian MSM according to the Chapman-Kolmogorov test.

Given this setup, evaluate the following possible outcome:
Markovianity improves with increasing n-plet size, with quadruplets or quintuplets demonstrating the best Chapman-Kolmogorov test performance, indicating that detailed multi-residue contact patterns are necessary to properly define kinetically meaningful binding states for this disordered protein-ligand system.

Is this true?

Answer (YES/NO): YES